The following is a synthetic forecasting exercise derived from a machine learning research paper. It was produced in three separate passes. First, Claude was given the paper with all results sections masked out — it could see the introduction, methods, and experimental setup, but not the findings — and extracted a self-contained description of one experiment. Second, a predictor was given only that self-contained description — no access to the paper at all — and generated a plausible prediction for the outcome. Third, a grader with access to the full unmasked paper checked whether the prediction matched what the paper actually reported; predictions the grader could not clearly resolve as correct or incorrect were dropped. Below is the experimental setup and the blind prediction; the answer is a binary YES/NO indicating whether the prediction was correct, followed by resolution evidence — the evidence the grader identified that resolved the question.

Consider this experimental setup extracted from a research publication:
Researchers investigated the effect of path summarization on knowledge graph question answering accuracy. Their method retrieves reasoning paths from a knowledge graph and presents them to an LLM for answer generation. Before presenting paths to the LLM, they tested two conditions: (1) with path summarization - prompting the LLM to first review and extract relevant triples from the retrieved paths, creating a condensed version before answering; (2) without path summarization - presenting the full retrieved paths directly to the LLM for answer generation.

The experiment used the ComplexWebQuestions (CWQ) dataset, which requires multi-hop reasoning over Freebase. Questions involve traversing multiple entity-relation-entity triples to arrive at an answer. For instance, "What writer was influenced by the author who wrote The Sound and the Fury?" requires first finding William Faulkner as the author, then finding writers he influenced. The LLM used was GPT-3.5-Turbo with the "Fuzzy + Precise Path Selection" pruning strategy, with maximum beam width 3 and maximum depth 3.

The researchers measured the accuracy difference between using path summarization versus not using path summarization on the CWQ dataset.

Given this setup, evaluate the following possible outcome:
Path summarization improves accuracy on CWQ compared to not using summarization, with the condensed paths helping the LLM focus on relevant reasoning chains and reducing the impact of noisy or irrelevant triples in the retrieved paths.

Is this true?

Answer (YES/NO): YES